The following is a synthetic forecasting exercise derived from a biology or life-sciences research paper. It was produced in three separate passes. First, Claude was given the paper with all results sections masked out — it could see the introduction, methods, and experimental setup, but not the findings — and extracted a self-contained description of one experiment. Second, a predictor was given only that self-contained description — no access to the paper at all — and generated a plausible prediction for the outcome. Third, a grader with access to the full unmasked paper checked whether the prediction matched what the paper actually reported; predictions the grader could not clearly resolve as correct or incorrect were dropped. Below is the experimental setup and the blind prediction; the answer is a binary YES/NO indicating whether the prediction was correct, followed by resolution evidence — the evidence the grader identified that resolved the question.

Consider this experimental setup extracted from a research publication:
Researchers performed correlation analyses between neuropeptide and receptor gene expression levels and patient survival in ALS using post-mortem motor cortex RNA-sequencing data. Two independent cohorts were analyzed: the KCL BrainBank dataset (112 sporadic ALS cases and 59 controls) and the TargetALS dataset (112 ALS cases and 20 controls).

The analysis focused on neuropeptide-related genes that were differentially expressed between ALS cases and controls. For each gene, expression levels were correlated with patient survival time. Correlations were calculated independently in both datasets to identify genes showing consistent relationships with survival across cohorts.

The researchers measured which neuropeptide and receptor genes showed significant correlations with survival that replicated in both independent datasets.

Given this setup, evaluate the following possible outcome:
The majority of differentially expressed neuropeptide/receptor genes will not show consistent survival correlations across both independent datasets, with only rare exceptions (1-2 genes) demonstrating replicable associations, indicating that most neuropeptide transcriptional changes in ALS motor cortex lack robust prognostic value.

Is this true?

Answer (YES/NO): YES